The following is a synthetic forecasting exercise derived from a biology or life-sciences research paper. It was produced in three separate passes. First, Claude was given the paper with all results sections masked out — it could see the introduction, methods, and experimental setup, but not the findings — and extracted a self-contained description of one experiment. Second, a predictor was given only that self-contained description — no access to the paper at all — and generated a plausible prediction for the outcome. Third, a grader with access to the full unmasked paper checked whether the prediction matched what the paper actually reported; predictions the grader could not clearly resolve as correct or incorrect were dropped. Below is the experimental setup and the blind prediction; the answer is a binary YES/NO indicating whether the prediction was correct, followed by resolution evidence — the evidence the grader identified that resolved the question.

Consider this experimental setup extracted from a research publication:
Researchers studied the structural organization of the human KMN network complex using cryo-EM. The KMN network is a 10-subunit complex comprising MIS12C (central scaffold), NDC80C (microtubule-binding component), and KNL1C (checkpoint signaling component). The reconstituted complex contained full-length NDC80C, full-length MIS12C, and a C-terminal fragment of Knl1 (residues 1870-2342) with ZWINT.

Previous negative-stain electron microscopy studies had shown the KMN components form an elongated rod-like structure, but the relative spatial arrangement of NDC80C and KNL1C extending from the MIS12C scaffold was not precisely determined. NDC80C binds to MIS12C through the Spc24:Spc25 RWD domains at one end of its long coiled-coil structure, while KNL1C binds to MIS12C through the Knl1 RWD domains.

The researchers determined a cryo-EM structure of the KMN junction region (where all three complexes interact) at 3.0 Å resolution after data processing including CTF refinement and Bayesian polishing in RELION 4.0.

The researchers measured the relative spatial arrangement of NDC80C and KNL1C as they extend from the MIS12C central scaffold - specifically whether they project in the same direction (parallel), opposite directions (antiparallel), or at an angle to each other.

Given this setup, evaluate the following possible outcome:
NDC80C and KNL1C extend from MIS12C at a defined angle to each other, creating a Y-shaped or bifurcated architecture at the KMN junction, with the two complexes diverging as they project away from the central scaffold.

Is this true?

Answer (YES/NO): NO